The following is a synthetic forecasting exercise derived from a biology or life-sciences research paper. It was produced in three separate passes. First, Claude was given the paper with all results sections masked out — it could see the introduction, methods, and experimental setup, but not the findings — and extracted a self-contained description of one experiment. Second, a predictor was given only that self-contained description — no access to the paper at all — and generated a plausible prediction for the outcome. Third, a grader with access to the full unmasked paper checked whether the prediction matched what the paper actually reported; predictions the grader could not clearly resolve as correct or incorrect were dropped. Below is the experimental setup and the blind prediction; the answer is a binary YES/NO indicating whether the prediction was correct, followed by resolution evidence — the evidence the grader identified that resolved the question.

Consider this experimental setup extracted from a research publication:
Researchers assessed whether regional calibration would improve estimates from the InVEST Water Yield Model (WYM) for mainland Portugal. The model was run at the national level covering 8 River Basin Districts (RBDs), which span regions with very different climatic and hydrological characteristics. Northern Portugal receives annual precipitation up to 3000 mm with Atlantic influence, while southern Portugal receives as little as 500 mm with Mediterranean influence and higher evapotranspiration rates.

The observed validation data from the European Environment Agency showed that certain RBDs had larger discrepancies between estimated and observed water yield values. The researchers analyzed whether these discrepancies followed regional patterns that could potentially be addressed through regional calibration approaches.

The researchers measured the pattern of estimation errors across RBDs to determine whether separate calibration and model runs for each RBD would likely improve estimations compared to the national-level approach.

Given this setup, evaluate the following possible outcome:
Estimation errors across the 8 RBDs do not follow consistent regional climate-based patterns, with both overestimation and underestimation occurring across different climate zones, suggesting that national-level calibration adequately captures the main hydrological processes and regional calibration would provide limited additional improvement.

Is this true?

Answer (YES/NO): NO